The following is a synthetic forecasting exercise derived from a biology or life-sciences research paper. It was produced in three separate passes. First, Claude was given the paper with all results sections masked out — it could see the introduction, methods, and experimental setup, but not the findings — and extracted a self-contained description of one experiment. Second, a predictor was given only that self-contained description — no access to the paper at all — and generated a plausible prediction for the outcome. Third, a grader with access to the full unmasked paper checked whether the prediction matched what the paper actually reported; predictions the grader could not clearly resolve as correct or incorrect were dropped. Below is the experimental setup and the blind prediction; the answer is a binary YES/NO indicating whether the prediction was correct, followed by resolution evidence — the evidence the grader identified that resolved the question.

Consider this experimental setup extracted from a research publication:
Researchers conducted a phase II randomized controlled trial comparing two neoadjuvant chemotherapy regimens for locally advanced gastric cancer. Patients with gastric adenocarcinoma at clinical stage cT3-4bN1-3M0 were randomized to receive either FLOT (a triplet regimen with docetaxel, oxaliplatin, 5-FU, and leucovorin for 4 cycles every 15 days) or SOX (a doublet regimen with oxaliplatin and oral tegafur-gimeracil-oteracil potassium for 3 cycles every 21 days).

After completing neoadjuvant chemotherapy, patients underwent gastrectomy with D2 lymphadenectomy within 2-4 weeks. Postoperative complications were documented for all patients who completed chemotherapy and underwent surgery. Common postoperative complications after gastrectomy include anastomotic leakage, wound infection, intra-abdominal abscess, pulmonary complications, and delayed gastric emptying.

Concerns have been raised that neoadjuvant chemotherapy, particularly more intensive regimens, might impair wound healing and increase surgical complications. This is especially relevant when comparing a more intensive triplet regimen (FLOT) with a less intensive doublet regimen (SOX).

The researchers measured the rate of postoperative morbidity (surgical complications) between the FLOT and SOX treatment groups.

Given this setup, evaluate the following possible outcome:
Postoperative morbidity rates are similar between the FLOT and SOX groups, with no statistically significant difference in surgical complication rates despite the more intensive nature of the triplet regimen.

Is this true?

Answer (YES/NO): YES